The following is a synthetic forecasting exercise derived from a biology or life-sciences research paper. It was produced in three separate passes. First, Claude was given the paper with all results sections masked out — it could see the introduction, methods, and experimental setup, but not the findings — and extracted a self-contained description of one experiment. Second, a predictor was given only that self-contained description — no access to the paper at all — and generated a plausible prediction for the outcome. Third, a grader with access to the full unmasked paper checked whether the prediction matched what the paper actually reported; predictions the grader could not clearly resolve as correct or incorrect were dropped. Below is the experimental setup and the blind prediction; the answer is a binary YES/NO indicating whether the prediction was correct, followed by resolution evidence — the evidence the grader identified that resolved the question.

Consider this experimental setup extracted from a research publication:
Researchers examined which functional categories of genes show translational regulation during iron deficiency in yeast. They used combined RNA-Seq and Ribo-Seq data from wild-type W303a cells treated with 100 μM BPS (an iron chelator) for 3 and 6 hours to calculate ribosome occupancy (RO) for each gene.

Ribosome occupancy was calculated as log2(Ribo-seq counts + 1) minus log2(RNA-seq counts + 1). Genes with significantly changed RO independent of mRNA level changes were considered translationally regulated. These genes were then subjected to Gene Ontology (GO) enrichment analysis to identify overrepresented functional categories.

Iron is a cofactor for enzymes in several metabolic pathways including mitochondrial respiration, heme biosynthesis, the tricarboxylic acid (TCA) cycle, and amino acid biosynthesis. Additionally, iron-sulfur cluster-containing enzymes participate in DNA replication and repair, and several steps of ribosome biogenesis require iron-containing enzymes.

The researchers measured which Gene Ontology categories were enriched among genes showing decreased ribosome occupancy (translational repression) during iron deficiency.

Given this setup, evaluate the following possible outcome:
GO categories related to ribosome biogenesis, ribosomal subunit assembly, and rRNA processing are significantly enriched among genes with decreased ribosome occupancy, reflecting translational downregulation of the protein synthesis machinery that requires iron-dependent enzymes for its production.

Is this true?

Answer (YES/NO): NO